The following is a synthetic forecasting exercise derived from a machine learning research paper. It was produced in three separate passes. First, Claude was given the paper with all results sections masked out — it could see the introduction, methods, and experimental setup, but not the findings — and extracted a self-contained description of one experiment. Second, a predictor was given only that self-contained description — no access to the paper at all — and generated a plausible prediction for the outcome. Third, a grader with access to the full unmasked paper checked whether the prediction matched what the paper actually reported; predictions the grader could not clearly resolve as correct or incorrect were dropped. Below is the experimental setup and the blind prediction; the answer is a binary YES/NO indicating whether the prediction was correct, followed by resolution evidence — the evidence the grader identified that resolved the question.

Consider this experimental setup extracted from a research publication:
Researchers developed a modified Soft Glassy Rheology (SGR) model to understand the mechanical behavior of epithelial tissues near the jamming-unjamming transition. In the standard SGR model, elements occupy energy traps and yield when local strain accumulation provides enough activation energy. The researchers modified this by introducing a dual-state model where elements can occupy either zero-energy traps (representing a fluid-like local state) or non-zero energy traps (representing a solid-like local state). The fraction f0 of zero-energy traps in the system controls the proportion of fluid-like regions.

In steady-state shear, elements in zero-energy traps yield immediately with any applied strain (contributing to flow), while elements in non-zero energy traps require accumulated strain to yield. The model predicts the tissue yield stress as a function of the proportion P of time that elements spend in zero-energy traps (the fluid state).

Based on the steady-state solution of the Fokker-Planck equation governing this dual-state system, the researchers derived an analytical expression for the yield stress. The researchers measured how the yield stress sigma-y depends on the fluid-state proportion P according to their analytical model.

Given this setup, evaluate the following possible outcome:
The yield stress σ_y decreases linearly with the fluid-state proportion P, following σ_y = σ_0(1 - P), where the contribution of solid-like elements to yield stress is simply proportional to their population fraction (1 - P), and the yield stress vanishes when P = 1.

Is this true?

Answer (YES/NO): YES